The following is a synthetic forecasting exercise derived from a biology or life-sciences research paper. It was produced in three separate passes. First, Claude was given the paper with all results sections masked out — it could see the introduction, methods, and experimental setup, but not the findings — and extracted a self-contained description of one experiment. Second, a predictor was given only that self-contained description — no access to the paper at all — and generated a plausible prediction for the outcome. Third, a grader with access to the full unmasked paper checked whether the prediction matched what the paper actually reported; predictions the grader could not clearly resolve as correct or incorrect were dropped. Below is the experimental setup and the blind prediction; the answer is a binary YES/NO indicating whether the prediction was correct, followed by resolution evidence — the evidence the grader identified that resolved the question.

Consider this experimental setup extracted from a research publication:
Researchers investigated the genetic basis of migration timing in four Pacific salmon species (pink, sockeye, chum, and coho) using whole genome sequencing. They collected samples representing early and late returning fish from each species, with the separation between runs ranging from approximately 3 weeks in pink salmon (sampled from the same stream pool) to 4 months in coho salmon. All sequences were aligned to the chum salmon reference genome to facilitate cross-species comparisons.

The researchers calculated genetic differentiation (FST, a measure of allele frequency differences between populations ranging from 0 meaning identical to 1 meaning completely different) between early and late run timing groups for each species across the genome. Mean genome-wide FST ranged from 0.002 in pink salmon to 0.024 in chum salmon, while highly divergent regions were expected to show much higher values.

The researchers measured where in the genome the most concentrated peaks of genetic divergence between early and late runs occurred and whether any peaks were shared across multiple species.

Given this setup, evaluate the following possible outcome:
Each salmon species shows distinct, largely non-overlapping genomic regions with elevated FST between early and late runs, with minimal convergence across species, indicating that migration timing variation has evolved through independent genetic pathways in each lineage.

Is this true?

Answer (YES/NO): NO